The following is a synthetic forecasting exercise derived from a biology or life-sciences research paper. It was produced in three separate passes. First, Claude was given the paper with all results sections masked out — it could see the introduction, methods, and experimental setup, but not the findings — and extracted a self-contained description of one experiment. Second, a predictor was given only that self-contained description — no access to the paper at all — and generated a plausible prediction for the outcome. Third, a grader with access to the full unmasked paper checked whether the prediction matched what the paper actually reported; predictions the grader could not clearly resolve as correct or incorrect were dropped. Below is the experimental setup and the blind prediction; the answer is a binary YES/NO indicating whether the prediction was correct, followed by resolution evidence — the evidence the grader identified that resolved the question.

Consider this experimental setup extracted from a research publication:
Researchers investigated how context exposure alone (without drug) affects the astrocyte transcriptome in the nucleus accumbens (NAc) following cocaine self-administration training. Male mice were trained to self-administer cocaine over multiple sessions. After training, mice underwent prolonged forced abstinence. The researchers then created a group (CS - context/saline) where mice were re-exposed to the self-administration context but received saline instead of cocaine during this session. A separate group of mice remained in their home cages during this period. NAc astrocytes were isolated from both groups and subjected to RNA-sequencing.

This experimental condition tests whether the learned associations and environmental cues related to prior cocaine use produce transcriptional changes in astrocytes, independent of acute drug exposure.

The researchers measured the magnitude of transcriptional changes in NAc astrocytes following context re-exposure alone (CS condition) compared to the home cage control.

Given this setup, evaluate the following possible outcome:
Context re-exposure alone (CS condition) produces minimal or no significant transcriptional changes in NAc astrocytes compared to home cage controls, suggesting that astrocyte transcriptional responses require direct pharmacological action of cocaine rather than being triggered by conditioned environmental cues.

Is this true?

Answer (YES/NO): NO